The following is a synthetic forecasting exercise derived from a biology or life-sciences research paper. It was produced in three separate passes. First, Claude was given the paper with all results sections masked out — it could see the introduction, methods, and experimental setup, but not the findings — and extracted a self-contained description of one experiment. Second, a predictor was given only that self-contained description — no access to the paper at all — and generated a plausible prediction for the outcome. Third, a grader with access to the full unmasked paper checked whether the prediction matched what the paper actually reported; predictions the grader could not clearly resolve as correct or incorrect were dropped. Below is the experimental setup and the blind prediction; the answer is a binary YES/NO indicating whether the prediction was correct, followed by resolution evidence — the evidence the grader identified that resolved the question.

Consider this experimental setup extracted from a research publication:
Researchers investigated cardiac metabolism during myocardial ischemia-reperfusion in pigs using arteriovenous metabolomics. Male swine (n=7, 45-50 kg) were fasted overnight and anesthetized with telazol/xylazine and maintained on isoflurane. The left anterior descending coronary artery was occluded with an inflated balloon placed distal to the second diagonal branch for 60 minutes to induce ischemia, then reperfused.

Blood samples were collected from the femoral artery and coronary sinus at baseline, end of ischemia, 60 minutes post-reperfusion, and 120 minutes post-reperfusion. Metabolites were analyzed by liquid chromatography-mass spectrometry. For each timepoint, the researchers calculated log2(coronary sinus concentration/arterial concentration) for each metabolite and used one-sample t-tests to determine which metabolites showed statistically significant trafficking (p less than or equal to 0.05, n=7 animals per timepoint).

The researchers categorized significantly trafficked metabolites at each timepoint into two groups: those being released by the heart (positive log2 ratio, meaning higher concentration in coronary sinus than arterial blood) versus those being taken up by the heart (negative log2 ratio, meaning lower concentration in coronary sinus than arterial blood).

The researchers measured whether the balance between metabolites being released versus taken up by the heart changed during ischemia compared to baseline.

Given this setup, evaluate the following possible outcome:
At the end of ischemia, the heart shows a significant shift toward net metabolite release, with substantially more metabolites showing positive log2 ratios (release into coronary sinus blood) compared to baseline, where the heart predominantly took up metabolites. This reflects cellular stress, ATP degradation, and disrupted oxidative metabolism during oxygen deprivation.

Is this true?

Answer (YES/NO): NO